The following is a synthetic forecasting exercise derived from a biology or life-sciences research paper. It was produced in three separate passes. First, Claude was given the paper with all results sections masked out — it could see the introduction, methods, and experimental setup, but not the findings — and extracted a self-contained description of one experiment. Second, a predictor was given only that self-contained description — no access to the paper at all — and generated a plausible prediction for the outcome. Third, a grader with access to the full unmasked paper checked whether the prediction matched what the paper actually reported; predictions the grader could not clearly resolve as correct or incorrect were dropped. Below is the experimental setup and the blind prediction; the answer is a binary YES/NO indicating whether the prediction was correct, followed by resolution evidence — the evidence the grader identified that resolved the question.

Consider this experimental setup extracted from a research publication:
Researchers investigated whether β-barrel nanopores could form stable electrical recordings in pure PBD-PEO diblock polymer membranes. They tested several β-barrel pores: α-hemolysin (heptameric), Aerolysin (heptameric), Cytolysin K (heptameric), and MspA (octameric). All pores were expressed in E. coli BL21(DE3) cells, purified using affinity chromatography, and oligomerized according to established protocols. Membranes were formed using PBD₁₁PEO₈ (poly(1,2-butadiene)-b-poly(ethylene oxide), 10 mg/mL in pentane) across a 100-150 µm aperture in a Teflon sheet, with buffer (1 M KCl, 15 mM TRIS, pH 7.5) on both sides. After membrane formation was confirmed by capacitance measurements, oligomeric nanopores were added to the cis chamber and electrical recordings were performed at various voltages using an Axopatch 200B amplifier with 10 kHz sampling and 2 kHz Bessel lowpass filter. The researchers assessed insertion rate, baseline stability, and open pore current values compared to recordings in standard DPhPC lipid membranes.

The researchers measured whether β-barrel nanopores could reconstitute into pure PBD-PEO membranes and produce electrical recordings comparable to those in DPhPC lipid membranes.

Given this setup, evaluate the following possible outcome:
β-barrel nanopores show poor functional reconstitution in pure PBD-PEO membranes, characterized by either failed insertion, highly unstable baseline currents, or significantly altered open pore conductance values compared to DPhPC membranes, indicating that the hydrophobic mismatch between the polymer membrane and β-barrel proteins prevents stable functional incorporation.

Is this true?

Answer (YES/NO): NO